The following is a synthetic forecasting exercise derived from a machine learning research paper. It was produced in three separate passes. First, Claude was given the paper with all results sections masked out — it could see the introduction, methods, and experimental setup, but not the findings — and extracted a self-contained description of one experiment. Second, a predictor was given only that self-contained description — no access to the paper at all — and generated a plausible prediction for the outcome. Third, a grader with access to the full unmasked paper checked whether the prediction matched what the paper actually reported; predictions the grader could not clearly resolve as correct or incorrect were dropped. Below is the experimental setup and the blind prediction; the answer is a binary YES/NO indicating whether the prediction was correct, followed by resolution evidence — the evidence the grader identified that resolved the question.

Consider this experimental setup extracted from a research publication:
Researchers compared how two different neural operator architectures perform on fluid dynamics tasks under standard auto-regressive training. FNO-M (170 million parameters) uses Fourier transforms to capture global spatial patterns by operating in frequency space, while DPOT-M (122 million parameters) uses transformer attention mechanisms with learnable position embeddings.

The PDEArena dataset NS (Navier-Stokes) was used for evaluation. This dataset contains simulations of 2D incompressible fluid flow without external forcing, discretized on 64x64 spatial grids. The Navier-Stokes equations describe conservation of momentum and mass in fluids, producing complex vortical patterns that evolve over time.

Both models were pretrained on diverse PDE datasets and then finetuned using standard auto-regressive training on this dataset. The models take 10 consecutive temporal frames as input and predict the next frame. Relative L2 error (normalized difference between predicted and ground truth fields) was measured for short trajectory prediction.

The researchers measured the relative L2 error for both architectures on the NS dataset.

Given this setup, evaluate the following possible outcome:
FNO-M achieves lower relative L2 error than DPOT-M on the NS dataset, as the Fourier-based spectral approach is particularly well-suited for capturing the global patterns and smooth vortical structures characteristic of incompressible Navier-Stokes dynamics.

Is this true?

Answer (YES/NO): NO